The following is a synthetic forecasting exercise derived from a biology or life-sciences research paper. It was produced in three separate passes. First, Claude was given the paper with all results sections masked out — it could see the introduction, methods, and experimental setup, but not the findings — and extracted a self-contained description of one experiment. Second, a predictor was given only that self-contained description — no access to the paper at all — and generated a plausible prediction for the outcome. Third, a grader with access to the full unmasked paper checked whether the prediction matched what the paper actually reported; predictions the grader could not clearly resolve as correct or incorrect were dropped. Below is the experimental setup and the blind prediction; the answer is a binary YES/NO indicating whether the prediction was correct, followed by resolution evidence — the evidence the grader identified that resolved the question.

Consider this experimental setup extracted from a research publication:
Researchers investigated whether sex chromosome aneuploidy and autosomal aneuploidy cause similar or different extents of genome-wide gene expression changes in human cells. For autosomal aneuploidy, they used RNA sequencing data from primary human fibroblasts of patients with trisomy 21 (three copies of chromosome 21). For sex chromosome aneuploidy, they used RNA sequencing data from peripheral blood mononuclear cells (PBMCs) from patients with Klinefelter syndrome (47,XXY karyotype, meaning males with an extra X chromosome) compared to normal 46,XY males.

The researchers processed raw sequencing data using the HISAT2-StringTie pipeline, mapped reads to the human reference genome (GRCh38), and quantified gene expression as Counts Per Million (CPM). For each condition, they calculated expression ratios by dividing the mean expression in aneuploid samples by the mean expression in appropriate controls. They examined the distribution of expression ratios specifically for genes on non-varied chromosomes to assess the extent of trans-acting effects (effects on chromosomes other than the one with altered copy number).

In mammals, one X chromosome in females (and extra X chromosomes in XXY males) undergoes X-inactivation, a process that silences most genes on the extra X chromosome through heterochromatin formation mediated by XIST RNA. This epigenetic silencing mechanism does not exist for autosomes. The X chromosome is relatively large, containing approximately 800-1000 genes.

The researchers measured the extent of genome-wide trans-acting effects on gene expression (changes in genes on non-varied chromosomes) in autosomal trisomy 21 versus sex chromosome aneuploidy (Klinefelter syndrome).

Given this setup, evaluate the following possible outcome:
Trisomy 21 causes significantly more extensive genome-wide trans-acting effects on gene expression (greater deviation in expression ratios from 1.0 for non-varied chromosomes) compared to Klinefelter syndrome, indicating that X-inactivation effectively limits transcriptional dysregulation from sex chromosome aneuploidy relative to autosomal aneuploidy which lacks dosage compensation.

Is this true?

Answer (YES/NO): YES